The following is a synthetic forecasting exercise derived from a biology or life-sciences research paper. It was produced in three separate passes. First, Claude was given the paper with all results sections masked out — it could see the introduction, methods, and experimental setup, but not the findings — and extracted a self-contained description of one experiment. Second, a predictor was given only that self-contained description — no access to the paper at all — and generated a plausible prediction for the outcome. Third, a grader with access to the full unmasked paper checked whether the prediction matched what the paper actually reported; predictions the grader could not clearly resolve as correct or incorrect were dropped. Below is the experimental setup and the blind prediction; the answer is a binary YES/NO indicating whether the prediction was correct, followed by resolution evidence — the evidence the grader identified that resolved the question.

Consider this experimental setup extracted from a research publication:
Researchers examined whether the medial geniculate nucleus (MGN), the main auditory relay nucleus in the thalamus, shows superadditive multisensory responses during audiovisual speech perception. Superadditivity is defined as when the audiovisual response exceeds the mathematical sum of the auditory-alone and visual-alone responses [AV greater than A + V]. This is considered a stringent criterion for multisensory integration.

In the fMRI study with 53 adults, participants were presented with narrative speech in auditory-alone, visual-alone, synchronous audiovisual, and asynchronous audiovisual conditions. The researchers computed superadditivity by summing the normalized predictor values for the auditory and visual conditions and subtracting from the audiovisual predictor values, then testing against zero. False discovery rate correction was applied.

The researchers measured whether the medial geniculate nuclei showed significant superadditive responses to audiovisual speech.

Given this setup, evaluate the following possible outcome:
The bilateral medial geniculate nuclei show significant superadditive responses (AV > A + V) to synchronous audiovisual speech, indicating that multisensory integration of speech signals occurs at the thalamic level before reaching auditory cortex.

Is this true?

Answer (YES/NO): YES